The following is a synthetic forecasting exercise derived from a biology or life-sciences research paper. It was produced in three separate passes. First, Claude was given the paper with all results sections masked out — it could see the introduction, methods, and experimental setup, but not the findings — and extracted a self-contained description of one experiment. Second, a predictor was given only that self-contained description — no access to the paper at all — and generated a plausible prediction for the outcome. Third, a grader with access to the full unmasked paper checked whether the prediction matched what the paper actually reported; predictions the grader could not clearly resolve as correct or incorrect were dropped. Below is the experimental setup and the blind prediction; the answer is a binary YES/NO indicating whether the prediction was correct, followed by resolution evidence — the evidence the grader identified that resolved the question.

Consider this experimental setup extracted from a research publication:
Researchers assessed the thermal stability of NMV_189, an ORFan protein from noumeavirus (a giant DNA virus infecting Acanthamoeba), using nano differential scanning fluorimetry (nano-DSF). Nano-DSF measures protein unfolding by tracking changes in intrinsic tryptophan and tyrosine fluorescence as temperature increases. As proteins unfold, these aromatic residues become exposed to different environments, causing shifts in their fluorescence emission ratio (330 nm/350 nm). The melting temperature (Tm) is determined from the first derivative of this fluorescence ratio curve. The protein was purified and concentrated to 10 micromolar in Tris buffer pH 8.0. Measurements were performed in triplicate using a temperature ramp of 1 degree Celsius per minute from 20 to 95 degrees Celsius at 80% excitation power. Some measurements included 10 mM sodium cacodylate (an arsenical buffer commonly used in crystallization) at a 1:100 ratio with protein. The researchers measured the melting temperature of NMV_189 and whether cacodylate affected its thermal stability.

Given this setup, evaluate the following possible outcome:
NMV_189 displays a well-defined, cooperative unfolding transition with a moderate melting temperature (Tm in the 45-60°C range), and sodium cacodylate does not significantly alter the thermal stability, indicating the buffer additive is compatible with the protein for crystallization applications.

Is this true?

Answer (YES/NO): NO